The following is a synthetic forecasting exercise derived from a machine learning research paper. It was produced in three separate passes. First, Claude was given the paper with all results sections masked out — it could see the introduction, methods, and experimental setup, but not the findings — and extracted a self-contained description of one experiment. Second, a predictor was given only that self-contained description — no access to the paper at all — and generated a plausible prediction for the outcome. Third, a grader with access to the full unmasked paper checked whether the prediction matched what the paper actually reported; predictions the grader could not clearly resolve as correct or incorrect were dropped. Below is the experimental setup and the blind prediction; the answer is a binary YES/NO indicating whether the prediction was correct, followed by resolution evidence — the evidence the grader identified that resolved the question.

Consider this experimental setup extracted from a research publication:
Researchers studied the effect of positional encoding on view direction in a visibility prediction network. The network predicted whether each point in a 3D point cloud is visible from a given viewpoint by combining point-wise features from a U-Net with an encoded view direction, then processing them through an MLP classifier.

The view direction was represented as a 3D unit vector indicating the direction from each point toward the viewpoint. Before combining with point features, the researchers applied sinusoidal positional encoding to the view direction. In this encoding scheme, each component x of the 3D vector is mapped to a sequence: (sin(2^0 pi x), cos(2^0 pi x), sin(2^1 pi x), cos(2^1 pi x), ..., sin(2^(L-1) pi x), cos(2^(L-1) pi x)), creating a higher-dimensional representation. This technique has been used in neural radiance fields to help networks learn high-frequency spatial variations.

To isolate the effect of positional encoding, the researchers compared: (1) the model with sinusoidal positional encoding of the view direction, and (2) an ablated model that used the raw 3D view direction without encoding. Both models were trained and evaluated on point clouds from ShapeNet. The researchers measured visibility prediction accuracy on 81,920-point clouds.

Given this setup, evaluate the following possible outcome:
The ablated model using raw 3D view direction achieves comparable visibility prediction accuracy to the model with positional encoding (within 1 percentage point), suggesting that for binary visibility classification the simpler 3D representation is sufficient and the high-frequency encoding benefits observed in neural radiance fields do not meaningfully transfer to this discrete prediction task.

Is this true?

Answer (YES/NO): NO